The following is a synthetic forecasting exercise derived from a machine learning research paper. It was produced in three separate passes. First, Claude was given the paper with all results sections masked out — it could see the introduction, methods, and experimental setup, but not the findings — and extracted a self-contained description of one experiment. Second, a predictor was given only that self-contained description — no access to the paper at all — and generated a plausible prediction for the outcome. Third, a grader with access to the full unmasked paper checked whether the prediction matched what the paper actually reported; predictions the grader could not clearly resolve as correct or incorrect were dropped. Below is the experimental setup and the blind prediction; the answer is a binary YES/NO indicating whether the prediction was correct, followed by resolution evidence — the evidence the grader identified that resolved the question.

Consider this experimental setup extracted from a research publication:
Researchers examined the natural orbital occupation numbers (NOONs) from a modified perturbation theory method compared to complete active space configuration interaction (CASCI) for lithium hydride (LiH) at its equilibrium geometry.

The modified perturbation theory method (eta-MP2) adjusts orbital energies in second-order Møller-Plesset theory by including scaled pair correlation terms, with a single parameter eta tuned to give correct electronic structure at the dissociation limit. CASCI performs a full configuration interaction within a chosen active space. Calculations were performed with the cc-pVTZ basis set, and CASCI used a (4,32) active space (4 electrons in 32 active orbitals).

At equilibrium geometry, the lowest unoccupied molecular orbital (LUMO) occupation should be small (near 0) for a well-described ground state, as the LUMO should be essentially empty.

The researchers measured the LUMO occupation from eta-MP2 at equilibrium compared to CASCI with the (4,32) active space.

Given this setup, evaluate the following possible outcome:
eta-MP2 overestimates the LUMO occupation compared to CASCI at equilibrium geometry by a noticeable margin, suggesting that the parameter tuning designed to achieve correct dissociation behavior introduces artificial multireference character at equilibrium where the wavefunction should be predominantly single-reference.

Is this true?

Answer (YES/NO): NO